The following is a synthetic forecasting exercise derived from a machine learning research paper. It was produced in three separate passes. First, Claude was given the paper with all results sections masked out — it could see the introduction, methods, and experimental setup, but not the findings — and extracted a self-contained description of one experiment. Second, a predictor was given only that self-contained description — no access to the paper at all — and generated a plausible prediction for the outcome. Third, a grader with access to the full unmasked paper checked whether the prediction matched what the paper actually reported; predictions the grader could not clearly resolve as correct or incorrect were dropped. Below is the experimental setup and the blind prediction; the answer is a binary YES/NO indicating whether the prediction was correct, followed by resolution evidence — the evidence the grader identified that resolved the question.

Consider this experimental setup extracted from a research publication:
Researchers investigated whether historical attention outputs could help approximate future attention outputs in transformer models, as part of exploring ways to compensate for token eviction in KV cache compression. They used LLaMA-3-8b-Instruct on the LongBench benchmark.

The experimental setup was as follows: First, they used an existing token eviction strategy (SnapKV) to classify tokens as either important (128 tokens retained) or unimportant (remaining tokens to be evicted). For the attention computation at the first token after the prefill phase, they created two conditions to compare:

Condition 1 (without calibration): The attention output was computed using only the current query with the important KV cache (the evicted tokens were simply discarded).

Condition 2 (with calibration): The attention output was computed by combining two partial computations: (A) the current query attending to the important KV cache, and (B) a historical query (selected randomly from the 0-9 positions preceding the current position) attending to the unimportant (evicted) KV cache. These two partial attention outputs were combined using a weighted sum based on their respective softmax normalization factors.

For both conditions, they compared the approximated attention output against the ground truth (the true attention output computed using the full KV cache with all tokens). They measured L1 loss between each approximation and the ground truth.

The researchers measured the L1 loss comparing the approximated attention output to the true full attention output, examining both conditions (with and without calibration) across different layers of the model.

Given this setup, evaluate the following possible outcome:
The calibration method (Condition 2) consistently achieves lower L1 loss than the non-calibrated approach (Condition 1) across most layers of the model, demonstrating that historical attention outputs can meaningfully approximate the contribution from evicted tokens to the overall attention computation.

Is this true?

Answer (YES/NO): YES